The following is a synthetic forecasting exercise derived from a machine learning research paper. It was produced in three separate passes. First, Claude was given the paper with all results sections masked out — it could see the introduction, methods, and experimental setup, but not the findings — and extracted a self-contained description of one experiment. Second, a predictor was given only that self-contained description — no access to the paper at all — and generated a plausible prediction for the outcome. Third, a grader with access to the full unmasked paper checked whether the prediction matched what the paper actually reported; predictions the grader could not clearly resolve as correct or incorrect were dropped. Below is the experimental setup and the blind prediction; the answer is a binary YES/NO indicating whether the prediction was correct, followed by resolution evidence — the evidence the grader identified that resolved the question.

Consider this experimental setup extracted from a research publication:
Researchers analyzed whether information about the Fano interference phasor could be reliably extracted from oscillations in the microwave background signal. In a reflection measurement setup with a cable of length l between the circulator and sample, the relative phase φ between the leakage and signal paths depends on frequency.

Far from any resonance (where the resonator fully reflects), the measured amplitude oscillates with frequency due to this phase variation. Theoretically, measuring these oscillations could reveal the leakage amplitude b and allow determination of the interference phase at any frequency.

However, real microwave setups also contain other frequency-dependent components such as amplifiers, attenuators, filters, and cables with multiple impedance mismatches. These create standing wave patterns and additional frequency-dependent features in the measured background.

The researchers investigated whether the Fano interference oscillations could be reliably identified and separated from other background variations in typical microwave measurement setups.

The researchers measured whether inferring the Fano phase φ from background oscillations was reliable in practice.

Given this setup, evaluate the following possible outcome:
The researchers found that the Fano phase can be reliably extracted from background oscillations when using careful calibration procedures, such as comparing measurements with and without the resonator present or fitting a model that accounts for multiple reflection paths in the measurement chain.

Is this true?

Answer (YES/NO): NO